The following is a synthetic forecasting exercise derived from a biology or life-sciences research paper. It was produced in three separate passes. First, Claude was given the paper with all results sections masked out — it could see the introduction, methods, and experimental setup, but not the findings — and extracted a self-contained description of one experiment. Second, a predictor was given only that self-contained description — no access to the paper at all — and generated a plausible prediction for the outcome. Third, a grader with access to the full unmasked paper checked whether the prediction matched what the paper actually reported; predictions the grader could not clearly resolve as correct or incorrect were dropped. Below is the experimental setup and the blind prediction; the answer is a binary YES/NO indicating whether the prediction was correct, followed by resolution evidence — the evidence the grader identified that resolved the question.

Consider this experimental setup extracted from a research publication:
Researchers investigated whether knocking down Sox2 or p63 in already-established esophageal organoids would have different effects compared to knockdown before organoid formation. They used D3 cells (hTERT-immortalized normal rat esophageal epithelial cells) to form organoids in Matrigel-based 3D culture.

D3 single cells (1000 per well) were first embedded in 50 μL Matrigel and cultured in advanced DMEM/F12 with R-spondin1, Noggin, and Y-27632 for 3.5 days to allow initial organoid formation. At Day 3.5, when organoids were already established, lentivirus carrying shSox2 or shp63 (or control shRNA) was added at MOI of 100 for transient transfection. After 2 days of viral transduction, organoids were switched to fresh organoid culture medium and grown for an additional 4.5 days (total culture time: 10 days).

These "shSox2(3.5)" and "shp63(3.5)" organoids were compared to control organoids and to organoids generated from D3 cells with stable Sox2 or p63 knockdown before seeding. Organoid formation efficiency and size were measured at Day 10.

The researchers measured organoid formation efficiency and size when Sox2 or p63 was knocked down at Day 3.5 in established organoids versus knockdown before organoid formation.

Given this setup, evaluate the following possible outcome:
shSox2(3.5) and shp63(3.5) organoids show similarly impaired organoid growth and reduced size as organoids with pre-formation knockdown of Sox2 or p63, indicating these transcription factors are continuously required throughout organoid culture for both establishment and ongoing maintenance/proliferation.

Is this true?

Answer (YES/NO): NO